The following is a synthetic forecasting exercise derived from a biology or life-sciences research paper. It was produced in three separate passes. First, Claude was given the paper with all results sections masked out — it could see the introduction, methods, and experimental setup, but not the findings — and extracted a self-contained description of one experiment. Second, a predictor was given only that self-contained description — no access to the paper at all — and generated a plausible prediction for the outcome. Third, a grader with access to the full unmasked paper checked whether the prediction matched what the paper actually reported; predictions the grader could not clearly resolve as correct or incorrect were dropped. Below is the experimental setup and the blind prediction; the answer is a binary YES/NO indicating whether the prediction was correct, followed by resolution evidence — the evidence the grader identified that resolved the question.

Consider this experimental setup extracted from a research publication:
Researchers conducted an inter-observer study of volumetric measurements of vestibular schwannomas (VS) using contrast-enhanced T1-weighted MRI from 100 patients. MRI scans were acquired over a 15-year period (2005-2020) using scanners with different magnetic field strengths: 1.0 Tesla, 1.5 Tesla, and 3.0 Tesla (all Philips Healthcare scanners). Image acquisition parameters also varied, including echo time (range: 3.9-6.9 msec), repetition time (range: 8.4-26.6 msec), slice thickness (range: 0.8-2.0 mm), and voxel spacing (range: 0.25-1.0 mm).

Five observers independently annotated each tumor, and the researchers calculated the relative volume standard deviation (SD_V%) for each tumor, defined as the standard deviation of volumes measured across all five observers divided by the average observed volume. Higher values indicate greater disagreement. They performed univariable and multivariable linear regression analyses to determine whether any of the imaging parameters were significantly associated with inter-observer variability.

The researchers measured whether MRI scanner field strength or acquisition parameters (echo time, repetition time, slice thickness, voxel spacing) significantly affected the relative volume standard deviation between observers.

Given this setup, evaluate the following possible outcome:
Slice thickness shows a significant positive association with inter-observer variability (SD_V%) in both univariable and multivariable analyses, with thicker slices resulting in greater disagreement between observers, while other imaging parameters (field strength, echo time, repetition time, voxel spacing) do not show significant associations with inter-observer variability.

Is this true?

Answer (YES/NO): NO